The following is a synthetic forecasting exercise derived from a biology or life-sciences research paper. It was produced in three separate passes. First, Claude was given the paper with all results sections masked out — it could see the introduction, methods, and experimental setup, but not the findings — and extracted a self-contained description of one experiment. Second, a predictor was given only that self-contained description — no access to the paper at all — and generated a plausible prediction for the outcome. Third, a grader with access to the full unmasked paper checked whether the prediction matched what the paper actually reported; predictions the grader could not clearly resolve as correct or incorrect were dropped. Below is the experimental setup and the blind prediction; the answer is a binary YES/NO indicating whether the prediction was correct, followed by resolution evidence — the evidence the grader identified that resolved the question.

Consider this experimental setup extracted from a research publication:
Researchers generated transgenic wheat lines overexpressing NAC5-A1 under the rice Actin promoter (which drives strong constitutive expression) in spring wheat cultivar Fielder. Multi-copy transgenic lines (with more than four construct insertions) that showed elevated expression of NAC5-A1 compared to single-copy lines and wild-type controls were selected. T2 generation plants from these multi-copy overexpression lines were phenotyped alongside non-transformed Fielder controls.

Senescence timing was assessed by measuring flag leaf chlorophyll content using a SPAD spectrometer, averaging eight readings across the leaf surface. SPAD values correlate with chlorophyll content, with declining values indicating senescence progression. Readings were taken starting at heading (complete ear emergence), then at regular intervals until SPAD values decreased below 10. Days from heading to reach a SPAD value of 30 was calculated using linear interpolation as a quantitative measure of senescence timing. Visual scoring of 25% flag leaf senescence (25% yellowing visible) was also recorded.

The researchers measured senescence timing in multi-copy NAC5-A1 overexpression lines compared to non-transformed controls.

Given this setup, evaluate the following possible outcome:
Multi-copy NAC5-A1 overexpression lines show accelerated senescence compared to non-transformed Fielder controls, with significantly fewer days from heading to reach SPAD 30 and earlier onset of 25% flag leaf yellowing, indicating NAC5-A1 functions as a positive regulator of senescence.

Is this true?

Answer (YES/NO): NO